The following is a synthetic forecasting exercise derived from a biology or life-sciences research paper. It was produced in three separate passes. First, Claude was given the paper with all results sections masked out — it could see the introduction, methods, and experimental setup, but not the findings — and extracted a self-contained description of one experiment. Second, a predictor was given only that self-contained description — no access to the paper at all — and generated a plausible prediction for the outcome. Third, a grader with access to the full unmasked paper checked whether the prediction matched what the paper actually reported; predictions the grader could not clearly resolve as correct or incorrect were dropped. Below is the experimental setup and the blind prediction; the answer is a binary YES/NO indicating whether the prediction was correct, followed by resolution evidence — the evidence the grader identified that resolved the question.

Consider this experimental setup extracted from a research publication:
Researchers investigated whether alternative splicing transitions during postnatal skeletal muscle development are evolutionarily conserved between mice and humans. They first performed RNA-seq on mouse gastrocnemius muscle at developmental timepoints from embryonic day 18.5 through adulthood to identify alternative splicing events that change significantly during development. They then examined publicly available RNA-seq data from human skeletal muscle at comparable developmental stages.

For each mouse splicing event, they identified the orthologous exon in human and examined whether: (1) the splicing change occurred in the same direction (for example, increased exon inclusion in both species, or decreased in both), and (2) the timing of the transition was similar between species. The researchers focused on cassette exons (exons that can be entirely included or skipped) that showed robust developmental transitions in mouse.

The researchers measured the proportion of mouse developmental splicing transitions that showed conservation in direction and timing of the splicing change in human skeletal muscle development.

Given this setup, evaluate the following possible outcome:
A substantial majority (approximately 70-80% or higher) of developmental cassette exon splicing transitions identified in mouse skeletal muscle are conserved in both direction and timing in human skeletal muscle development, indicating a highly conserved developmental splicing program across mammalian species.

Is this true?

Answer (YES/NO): NO